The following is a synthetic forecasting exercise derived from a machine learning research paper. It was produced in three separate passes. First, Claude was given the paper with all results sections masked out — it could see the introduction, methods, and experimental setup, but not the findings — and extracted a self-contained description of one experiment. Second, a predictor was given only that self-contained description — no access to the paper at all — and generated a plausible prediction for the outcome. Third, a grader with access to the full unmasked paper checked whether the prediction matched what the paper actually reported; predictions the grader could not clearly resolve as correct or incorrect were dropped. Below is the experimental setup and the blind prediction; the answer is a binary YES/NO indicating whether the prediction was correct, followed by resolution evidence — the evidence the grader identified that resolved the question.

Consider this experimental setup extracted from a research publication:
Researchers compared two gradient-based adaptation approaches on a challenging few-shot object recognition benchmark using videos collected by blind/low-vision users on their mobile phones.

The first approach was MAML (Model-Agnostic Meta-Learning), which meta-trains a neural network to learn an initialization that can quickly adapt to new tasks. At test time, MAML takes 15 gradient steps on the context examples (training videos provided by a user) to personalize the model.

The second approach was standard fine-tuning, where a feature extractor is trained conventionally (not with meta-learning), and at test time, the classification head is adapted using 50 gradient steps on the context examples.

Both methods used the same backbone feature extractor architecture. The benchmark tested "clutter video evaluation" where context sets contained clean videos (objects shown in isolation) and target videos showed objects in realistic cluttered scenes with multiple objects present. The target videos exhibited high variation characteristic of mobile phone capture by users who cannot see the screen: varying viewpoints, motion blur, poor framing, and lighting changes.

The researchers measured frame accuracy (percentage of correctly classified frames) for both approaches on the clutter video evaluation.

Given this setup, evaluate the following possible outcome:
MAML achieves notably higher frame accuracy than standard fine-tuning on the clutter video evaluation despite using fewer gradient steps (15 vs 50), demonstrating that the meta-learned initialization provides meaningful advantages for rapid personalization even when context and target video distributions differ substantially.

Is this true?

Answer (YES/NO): NO